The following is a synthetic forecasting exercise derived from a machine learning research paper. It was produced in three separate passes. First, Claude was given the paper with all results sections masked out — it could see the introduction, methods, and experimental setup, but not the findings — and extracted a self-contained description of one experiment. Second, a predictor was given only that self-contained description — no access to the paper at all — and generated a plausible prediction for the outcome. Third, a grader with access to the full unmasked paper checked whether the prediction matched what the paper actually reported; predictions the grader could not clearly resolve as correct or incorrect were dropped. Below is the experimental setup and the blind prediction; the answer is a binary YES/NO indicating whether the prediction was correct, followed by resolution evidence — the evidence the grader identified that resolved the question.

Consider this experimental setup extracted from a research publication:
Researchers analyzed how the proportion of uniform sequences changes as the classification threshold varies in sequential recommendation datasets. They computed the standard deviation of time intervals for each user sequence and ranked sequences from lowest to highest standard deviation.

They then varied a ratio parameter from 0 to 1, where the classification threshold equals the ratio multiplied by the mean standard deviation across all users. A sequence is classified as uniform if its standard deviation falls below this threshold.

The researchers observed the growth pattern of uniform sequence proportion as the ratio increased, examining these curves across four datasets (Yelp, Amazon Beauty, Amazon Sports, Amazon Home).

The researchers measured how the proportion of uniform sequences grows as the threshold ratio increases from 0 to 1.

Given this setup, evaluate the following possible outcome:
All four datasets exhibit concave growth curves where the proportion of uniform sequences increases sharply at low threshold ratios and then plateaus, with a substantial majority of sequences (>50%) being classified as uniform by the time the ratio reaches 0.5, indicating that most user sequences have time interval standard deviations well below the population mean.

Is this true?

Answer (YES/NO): NO